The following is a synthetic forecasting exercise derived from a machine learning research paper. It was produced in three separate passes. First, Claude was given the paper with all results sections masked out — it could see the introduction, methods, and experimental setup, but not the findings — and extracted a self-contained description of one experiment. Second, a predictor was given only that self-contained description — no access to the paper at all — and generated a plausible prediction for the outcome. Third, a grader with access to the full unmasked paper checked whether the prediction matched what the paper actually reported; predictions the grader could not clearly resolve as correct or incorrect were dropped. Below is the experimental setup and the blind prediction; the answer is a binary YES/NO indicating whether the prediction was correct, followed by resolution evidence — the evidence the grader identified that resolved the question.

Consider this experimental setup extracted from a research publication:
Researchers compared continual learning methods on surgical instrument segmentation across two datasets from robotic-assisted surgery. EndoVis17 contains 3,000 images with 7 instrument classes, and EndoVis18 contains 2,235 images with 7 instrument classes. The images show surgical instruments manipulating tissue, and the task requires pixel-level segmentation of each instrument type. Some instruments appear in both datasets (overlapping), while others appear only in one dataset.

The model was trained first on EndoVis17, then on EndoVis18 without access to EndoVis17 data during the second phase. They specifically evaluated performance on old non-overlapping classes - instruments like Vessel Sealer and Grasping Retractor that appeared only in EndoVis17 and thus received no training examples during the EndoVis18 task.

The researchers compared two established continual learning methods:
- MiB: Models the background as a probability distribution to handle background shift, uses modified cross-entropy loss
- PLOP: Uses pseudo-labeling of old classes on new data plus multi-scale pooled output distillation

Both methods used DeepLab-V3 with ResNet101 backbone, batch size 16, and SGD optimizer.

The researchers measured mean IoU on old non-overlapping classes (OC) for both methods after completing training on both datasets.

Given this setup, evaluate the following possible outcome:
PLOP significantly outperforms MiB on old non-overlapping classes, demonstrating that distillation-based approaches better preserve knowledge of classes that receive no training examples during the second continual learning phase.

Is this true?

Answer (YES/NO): YES